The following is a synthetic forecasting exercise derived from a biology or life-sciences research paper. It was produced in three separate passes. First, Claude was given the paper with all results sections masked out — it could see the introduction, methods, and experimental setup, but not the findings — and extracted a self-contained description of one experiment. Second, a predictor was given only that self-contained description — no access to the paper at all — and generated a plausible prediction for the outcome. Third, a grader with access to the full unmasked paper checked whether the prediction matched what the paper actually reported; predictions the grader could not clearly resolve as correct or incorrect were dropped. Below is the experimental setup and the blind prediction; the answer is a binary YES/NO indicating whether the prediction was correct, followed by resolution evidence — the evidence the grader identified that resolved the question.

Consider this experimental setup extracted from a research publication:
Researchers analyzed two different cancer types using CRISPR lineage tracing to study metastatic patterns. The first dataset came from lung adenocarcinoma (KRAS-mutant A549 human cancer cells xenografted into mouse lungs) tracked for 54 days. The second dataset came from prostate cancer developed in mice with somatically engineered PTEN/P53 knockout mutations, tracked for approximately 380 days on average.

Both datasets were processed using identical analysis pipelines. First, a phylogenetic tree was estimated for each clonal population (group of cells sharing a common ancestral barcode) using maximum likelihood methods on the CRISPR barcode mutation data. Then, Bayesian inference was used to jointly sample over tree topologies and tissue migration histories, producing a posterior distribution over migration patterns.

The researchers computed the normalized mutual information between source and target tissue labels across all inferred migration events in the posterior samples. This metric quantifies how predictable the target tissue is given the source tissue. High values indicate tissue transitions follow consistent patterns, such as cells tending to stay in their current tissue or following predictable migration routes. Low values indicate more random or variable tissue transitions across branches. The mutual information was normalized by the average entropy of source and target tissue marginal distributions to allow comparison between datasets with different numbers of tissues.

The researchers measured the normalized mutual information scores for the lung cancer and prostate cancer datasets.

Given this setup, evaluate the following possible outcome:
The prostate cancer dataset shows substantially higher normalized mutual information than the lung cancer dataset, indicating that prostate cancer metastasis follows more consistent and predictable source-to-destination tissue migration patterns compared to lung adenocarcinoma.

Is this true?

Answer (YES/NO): NO